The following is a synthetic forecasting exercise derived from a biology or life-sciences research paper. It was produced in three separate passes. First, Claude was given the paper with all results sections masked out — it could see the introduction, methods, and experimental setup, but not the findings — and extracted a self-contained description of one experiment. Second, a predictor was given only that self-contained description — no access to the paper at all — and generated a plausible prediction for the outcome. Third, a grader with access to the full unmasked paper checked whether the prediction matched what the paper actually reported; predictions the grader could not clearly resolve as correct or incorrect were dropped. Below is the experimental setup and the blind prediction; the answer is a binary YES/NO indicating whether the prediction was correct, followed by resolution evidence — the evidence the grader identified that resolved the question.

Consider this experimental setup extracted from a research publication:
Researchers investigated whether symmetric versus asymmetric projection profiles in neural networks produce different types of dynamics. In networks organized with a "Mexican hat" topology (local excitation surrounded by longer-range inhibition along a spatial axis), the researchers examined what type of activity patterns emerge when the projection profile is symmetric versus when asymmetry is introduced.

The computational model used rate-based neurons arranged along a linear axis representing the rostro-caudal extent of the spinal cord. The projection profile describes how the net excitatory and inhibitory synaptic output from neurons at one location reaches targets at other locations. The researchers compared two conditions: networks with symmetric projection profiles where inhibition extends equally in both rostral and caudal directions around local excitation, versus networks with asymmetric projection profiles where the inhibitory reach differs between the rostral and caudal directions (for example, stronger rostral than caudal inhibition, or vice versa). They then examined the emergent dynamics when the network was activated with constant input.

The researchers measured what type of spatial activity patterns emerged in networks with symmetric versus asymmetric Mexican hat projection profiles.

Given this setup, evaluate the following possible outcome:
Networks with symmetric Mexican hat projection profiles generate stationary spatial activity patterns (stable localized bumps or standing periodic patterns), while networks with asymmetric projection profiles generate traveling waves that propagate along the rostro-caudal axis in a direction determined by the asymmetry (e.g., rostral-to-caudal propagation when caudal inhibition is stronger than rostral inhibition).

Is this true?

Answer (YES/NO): YES